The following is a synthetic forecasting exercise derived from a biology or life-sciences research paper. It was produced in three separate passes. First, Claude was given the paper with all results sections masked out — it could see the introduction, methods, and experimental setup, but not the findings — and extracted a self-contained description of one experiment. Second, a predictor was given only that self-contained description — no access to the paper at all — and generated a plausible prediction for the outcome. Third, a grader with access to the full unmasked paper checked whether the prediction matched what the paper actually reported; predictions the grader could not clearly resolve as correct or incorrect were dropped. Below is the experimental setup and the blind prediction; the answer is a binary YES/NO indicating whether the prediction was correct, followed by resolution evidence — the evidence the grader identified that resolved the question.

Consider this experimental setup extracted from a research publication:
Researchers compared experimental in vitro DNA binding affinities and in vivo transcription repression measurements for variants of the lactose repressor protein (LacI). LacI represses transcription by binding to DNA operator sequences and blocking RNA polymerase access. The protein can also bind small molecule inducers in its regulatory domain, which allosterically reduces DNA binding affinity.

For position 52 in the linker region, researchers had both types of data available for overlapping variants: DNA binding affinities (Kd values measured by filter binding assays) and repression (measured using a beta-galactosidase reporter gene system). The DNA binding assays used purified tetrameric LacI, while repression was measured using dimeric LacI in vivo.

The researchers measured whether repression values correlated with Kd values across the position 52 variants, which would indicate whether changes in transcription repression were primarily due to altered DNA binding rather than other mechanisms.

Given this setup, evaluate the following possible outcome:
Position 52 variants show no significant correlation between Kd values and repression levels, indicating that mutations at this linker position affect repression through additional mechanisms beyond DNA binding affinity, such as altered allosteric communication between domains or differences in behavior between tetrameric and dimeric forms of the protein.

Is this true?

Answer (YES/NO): NO